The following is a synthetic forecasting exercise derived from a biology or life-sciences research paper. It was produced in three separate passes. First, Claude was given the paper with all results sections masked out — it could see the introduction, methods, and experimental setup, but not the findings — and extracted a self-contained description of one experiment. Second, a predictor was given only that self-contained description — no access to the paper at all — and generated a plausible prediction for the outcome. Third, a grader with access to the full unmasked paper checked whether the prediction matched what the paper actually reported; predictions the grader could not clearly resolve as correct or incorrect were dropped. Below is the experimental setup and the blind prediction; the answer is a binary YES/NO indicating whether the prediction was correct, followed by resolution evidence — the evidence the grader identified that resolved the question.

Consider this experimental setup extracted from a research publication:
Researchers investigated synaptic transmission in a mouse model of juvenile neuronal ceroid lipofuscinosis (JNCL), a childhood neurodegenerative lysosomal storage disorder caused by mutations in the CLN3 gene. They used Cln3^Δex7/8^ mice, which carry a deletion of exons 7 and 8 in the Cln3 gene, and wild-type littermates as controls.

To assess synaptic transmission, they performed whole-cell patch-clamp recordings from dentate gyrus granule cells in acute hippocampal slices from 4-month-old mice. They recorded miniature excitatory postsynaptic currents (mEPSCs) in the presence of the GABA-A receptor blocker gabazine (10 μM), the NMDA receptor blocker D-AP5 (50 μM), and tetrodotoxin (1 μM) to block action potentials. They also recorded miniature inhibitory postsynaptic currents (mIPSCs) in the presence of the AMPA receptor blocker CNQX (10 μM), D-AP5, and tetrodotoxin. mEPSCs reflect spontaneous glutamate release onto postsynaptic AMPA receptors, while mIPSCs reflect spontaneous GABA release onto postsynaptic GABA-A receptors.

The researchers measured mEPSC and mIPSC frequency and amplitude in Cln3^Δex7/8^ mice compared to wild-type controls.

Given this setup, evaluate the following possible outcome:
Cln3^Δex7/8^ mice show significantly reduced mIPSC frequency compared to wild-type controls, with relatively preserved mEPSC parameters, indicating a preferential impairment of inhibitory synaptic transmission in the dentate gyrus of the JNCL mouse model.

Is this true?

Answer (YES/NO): NO